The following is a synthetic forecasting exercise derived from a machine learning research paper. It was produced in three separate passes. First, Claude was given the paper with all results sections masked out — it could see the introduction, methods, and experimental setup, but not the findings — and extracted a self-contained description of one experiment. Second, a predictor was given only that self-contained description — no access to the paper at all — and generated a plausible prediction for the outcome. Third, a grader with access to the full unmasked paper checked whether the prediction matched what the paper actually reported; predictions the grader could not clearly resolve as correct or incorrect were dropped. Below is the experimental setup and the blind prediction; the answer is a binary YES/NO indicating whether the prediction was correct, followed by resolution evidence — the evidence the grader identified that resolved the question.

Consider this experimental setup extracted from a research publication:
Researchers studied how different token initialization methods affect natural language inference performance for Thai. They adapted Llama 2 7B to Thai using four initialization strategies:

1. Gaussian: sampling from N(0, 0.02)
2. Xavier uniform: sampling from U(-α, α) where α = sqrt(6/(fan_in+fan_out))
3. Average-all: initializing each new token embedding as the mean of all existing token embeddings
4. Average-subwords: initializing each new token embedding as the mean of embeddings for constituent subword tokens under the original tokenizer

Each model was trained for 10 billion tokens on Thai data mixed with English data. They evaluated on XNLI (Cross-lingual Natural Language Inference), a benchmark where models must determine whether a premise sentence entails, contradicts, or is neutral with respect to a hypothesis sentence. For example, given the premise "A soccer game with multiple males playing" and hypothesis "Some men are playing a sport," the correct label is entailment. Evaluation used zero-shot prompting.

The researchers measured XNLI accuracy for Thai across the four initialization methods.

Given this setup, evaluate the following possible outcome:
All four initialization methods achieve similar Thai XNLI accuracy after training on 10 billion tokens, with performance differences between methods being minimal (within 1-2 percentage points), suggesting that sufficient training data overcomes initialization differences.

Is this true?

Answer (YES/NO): NO